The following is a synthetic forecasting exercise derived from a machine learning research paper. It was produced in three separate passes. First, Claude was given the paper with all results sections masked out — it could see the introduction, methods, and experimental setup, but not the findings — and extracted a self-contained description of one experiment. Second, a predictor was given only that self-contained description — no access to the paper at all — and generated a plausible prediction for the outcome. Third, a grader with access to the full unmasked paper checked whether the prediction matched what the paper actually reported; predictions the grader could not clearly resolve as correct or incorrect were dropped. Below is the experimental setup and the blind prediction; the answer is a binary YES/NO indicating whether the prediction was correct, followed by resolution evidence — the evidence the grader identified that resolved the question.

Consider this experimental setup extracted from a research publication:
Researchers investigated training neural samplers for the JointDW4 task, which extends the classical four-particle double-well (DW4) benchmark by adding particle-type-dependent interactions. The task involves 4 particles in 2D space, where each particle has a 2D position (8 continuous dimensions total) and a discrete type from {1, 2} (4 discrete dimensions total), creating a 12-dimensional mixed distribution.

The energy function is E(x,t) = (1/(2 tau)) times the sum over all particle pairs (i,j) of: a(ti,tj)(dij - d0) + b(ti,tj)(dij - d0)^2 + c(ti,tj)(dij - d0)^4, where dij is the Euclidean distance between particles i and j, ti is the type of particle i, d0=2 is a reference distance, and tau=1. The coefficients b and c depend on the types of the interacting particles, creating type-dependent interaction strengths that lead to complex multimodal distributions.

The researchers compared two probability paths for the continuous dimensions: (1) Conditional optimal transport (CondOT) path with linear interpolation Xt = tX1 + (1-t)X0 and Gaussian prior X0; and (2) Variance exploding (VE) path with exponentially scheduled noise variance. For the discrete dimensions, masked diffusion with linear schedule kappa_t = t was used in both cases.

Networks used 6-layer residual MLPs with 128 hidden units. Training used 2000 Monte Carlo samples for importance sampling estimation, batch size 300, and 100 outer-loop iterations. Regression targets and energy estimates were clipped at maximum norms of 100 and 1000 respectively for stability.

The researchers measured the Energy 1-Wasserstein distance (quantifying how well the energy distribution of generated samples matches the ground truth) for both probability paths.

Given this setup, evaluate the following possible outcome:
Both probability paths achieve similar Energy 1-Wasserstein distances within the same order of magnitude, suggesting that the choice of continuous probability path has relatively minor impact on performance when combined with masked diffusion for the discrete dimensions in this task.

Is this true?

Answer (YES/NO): NO